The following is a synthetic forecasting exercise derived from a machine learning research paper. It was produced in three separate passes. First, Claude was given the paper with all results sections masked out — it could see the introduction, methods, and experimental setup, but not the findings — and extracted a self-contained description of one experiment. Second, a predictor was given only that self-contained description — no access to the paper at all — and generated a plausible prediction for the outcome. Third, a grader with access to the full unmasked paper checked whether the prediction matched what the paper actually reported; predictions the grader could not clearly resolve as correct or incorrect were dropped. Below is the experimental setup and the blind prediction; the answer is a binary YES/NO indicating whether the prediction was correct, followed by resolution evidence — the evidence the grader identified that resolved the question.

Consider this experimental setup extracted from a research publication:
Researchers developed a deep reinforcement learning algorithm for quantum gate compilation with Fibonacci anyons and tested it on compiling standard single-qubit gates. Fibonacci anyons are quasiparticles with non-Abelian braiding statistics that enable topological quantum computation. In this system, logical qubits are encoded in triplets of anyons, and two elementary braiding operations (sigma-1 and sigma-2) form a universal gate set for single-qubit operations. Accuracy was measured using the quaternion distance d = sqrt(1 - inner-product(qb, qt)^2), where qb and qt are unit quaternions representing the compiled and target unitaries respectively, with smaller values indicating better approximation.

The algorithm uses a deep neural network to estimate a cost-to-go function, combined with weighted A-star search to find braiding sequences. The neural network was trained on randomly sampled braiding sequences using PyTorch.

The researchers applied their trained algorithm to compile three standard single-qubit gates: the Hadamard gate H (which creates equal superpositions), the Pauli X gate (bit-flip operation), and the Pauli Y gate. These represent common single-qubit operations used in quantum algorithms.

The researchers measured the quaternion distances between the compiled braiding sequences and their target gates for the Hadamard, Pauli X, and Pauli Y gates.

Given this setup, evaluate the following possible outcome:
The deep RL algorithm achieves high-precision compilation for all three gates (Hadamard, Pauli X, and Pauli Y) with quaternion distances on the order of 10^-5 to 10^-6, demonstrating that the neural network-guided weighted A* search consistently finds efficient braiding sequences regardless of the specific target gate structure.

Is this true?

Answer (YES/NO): NO